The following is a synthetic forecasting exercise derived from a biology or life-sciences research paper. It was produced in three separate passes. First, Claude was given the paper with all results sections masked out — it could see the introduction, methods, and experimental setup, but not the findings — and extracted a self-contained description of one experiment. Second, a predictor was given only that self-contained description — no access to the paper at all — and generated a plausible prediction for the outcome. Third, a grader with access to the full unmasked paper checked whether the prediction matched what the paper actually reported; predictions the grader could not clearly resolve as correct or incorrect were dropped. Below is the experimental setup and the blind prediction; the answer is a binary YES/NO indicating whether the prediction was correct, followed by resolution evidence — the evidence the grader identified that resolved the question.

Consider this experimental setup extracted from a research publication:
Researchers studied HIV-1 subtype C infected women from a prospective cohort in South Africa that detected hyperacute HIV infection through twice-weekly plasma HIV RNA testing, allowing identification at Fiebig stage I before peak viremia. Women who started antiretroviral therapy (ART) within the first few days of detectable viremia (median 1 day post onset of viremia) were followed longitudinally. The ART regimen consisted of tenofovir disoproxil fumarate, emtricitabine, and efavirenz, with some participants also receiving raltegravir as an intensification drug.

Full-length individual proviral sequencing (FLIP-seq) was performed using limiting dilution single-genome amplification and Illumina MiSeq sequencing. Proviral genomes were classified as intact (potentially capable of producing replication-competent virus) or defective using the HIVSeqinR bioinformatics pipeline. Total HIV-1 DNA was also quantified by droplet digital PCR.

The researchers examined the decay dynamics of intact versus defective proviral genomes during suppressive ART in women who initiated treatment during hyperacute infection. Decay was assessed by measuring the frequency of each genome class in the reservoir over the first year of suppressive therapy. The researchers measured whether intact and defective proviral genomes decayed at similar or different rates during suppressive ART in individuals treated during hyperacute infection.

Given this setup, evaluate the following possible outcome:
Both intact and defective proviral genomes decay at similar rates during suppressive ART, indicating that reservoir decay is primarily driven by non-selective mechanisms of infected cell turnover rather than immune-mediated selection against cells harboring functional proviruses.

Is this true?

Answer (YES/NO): NO